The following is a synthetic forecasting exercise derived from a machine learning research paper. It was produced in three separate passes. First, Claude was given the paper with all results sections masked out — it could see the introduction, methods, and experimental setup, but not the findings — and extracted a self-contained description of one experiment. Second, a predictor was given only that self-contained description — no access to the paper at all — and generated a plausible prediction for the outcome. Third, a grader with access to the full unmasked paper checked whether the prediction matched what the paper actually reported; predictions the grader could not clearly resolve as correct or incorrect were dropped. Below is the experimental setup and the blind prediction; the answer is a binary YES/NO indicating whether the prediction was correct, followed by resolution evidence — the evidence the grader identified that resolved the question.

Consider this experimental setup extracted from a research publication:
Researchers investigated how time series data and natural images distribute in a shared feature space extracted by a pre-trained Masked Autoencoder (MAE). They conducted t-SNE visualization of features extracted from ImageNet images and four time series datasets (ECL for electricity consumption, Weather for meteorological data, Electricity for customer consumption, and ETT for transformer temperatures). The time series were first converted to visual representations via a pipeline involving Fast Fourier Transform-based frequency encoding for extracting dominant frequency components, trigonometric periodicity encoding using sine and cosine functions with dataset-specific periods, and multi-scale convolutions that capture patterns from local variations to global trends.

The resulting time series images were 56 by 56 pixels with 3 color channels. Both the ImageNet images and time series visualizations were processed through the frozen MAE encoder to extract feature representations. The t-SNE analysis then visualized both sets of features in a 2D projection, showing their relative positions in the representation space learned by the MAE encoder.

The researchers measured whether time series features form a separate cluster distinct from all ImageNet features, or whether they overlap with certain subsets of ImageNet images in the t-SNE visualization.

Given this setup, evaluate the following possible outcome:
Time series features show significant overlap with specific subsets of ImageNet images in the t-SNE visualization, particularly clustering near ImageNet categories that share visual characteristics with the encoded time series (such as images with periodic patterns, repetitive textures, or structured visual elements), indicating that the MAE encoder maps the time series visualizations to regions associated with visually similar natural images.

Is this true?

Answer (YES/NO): YES